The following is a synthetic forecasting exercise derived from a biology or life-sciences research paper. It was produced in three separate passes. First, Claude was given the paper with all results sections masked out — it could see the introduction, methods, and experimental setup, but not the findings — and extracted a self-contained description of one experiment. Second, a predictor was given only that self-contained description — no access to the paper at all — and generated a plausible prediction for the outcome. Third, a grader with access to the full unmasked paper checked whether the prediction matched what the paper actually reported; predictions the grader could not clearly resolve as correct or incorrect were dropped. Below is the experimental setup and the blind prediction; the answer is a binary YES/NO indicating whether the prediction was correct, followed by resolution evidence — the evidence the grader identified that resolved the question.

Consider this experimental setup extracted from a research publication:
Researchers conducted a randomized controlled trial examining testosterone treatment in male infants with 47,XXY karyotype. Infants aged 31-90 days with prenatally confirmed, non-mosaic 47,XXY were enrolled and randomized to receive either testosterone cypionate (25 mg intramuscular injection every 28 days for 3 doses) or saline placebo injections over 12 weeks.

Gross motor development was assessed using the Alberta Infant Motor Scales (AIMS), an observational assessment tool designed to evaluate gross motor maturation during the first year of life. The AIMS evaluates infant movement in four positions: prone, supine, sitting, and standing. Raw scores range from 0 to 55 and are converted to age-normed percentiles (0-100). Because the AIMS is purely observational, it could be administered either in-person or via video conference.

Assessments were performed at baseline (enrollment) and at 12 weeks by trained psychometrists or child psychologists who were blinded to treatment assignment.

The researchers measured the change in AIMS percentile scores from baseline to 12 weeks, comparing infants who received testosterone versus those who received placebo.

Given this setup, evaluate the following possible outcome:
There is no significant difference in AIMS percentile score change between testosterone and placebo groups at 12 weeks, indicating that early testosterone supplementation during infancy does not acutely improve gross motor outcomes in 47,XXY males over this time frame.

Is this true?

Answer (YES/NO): YES